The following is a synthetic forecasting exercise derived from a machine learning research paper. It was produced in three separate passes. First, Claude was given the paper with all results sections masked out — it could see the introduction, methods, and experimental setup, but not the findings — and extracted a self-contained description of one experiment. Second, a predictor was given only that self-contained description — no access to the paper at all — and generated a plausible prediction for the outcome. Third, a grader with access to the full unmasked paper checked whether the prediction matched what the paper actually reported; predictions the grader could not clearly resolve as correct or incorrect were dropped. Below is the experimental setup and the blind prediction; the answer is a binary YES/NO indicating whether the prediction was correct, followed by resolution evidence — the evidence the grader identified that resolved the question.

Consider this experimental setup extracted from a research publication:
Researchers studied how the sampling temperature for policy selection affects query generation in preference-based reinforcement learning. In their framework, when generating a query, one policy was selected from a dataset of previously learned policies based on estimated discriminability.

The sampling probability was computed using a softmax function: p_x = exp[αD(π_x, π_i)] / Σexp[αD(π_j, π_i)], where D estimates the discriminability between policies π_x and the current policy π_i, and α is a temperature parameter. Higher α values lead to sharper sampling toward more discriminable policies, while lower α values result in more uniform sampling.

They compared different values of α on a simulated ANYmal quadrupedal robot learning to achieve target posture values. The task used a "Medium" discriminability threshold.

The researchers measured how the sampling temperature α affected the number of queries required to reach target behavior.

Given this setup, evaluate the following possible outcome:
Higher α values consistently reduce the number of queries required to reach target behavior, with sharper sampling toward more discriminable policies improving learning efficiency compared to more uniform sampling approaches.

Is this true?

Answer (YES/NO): NO